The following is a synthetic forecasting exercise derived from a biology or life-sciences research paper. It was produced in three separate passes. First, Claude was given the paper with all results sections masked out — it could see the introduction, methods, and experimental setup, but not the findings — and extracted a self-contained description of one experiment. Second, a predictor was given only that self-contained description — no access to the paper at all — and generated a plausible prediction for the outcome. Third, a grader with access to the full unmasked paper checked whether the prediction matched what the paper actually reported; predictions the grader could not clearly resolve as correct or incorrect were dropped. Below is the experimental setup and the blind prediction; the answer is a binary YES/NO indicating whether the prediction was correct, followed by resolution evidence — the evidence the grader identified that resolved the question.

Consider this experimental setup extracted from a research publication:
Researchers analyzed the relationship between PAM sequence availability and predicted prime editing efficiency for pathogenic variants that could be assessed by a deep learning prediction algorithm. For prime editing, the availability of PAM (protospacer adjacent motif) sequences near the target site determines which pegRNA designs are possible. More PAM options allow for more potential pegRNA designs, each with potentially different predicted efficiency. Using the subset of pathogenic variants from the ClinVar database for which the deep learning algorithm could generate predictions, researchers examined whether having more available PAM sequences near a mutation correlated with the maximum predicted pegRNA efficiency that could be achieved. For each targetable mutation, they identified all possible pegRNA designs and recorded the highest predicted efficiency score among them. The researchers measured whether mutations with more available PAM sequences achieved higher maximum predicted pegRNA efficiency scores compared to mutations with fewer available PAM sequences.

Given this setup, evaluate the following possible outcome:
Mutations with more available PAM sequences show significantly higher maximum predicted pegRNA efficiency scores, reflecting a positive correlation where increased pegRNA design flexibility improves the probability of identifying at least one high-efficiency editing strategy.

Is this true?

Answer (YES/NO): YES